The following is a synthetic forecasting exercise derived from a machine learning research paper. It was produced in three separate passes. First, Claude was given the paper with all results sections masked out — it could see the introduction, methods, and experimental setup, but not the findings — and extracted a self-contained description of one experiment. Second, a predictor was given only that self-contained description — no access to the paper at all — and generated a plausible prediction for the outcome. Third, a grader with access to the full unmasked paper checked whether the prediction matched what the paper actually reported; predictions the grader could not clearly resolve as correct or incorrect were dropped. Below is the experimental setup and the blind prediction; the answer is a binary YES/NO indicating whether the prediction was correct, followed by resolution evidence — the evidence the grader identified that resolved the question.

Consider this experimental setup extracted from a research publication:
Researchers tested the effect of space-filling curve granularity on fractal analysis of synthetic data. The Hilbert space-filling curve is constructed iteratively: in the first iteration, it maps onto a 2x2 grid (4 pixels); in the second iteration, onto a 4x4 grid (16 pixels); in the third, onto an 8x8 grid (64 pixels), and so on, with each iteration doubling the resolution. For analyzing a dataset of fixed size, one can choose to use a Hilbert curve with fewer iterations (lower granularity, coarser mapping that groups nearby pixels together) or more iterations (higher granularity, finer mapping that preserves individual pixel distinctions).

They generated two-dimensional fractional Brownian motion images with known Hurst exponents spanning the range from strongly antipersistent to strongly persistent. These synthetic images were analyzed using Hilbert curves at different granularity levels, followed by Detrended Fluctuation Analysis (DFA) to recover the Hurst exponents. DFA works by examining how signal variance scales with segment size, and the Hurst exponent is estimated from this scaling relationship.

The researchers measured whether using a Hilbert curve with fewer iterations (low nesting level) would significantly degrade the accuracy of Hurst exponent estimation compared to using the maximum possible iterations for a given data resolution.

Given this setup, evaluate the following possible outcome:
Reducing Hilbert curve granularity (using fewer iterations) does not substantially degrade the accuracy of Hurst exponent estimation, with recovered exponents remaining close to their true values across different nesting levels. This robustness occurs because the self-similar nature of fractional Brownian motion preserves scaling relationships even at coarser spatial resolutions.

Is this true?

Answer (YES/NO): YES